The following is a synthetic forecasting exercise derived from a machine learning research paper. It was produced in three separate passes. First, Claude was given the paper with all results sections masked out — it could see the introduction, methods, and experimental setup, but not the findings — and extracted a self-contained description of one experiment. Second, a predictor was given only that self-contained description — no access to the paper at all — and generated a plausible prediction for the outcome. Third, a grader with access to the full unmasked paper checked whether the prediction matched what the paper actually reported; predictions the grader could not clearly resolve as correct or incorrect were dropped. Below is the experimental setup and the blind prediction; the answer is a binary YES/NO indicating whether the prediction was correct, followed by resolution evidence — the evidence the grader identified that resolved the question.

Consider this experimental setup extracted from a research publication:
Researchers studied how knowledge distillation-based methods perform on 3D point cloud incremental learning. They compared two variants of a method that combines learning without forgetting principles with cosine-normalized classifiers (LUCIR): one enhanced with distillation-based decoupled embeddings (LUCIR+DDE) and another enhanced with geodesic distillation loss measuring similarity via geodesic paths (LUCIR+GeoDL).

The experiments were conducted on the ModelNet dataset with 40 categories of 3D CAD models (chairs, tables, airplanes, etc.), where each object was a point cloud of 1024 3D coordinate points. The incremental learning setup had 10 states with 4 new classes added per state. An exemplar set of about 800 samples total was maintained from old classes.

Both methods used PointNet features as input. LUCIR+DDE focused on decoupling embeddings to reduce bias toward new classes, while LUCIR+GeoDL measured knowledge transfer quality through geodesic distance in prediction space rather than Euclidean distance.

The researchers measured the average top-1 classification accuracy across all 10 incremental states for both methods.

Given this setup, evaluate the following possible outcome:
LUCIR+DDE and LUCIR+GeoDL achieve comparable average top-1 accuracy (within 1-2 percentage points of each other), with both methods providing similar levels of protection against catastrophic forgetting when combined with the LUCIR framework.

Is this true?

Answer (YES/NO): YES